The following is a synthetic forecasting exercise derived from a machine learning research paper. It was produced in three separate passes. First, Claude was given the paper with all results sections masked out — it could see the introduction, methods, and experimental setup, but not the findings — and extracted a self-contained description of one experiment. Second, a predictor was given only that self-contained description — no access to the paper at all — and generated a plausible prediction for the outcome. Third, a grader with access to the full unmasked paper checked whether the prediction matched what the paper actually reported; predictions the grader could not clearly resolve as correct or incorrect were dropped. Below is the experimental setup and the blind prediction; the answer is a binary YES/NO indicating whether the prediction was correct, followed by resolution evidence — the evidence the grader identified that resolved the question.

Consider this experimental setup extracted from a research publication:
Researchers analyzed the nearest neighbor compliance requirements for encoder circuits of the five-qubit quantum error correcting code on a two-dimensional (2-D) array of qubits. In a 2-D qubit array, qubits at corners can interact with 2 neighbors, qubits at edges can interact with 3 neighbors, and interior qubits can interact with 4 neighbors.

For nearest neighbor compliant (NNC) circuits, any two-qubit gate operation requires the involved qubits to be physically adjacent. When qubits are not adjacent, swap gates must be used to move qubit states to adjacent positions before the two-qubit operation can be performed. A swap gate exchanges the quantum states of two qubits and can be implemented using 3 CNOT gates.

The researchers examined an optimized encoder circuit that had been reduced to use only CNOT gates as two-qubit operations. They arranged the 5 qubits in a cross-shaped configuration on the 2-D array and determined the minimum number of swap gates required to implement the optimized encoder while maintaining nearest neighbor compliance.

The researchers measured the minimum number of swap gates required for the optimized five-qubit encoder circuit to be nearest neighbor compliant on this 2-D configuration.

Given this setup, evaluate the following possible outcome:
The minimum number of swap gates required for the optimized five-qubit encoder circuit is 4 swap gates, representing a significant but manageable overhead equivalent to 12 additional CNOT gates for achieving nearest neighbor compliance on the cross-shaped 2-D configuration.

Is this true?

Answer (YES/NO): NO